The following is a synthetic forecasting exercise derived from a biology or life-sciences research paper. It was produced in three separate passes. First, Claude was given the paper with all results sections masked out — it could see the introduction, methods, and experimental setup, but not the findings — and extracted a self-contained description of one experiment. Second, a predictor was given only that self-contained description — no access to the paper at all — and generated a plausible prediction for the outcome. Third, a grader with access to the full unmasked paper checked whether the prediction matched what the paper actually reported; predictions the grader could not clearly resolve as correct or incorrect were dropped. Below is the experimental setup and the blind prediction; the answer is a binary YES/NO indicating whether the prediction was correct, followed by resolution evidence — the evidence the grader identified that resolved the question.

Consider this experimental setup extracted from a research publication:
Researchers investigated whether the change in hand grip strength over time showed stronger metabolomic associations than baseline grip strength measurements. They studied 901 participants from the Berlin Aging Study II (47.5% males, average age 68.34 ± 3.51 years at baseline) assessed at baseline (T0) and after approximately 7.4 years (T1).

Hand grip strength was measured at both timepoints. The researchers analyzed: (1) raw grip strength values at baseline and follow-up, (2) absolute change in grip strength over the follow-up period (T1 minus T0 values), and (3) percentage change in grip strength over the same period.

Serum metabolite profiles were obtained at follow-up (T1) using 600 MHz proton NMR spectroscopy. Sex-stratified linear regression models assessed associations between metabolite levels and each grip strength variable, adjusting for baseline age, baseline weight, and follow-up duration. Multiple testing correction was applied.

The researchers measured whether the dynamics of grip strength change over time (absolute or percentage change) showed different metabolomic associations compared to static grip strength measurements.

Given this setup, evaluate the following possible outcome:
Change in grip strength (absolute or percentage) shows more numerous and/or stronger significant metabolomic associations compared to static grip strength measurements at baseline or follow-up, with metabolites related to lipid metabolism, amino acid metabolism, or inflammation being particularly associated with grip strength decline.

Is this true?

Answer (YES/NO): NO